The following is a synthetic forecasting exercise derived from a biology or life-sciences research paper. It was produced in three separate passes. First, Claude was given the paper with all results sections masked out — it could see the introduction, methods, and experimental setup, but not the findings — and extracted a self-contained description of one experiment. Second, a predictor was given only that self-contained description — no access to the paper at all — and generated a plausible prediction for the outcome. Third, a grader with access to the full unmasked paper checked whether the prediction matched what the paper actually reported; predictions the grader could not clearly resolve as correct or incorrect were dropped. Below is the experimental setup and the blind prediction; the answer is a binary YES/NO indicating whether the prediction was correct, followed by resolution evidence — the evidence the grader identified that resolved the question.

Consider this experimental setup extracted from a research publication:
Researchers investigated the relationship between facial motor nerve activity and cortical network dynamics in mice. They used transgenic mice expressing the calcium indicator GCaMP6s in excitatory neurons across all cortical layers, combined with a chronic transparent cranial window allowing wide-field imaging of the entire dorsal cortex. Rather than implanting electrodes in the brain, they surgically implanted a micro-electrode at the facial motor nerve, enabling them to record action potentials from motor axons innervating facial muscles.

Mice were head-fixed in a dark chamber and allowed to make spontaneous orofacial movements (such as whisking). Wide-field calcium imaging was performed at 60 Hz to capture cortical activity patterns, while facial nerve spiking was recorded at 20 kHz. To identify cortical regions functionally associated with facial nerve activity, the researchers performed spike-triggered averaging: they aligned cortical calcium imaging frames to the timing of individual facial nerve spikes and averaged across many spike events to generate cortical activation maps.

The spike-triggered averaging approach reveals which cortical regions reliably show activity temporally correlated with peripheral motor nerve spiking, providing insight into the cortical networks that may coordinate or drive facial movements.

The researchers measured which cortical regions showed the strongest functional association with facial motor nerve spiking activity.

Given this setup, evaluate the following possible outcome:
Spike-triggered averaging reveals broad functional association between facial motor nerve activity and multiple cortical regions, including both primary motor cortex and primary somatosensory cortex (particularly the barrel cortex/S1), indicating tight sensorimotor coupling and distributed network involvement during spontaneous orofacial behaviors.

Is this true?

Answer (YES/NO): NO